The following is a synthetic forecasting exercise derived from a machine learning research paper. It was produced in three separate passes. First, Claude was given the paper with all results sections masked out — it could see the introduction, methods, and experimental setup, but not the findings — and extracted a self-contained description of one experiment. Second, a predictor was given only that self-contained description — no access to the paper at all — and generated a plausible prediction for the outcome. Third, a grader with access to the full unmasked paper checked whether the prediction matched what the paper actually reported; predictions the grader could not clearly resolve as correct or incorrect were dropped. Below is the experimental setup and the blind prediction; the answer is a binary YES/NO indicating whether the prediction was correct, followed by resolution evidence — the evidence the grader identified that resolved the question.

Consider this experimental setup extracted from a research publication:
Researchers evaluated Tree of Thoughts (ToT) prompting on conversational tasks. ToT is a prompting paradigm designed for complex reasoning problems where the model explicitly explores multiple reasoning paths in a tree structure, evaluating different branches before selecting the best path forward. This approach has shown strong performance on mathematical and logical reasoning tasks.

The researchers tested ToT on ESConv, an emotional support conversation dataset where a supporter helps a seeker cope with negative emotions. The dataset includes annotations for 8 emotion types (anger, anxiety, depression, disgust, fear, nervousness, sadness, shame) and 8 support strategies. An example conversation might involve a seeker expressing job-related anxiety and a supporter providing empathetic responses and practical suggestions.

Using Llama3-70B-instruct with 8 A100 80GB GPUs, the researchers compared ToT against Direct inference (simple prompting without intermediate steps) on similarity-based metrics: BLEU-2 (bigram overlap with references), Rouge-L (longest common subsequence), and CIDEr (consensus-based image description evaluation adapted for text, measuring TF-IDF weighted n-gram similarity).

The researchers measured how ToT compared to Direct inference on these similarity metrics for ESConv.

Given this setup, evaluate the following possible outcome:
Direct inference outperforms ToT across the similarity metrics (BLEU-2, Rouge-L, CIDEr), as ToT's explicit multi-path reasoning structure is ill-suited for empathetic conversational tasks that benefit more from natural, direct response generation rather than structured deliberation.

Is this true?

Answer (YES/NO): YES